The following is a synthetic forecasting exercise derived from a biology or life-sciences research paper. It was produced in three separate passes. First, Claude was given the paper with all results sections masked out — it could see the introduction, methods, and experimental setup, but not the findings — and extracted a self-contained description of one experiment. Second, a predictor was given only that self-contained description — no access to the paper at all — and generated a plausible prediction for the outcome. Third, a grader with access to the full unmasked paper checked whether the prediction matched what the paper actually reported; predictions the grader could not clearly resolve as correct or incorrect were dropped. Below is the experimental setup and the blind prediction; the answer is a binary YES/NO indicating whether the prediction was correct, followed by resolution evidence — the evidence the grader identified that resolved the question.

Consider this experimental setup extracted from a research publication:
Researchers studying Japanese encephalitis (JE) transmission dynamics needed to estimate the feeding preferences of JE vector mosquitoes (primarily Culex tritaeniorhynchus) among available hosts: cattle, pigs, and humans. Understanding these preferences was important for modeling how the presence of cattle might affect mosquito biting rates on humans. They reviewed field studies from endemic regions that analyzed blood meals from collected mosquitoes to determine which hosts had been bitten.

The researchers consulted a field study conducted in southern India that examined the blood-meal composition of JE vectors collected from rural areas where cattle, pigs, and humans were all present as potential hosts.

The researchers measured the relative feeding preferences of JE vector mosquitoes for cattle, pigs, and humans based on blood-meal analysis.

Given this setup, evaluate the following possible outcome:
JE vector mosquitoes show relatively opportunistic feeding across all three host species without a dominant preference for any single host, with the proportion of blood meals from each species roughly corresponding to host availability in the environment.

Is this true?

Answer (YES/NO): NO